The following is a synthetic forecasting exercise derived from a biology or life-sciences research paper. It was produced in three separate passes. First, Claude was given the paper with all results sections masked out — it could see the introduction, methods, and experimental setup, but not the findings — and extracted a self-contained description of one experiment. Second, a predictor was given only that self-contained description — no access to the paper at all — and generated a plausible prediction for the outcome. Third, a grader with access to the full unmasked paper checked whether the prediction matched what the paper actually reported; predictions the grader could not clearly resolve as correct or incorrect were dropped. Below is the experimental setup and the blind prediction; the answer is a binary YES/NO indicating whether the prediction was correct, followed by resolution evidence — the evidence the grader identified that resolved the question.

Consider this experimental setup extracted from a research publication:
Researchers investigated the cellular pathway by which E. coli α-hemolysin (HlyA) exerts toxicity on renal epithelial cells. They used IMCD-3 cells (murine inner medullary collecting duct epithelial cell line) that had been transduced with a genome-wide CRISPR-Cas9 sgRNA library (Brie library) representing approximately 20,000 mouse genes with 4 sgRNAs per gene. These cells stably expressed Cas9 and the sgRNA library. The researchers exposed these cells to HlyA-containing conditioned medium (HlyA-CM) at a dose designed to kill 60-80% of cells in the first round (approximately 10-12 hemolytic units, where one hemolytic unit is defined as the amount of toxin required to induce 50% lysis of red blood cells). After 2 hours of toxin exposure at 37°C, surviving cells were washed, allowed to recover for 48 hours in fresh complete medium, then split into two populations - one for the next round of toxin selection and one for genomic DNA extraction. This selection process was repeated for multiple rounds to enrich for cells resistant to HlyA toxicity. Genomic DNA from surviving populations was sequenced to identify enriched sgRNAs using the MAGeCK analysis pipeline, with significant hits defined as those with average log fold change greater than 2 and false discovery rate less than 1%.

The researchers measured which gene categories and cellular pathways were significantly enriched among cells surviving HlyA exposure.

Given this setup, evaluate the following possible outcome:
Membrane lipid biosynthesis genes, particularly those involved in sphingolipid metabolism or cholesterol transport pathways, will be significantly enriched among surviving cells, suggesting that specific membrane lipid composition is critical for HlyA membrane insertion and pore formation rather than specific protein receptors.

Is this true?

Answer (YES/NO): NO